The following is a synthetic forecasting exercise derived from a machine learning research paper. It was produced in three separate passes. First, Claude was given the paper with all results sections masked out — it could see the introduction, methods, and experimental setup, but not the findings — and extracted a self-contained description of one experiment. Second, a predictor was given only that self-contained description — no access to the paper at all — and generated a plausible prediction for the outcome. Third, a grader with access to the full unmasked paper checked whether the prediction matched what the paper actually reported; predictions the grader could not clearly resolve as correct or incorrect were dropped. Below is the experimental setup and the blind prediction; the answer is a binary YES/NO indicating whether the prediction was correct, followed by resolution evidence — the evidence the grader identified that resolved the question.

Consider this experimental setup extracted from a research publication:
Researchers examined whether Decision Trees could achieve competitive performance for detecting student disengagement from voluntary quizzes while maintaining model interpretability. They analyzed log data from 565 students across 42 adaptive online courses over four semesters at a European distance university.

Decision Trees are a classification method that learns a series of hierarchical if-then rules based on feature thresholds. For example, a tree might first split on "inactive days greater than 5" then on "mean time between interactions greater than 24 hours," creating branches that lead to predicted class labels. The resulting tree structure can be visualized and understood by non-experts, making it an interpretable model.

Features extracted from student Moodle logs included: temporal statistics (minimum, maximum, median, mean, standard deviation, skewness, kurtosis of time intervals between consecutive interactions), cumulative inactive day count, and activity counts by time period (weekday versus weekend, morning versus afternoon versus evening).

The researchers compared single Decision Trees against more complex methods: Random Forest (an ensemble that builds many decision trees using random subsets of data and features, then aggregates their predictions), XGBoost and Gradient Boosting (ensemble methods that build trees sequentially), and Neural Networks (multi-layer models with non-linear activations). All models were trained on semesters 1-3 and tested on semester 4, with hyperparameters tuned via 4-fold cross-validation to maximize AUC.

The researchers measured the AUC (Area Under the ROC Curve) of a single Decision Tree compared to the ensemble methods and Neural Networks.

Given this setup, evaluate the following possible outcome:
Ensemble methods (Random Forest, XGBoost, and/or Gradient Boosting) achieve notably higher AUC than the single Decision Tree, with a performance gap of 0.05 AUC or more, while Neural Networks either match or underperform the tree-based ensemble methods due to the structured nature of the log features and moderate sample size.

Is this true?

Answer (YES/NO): NO